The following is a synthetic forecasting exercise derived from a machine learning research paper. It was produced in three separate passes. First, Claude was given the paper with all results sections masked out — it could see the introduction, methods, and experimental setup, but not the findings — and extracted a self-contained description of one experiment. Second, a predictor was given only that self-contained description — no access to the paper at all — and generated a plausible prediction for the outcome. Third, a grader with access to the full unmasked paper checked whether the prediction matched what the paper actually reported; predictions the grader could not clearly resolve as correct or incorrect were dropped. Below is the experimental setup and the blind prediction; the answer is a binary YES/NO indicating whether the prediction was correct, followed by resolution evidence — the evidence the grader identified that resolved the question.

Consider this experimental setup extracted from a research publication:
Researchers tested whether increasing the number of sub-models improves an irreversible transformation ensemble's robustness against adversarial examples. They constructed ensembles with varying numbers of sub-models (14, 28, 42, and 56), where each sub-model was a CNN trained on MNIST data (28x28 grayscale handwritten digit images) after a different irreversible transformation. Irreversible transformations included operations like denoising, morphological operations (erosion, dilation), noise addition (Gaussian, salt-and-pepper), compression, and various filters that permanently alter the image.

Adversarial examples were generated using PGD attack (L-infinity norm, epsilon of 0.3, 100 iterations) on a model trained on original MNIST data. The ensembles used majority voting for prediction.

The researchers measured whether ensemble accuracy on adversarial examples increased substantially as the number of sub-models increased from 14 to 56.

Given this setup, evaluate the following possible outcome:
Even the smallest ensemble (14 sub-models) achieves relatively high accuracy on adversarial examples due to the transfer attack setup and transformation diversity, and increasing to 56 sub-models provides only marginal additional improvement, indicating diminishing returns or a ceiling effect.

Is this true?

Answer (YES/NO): NO